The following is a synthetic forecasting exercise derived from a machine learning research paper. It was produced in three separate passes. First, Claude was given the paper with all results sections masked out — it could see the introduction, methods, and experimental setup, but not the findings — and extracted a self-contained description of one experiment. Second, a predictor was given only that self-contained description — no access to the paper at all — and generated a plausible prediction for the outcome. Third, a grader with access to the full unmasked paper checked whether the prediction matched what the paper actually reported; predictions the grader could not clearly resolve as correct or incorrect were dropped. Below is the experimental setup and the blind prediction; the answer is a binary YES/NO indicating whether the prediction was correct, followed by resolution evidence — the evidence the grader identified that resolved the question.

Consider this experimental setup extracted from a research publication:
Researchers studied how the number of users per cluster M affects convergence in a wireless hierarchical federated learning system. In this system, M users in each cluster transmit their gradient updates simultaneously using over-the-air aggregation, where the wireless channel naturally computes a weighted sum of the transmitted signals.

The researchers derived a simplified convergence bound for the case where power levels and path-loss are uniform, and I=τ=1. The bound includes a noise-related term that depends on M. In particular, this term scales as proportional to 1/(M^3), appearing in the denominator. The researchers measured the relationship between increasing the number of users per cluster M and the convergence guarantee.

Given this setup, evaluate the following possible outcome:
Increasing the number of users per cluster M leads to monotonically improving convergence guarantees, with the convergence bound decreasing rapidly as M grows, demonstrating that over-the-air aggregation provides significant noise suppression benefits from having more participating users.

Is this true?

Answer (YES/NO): YES